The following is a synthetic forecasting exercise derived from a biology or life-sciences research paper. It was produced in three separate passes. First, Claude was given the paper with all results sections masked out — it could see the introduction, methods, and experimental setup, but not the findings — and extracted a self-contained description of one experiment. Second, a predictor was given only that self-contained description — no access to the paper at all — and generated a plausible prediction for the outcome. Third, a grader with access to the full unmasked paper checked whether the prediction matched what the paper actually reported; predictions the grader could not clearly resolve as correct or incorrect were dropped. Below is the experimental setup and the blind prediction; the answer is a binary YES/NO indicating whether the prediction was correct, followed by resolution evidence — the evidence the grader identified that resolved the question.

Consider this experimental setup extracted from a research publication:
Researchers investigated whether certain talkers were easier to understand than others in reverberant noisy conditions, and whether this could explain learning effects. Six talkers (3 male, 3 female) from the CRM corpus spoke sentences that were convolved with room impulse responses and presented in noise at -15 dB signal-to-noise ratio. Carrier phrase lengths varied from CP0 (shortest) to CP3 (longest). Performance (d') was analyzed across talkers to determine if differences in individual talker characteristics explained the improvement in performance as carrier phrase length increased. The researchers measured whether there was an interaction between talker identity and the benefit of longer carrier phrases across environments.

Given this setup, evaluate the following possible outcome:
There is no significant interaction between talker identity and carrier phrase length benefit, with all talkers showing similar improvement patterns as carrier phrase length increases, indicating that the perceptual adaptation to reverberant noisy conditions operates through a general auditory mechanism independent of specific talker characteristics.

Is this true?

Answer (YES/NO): YES